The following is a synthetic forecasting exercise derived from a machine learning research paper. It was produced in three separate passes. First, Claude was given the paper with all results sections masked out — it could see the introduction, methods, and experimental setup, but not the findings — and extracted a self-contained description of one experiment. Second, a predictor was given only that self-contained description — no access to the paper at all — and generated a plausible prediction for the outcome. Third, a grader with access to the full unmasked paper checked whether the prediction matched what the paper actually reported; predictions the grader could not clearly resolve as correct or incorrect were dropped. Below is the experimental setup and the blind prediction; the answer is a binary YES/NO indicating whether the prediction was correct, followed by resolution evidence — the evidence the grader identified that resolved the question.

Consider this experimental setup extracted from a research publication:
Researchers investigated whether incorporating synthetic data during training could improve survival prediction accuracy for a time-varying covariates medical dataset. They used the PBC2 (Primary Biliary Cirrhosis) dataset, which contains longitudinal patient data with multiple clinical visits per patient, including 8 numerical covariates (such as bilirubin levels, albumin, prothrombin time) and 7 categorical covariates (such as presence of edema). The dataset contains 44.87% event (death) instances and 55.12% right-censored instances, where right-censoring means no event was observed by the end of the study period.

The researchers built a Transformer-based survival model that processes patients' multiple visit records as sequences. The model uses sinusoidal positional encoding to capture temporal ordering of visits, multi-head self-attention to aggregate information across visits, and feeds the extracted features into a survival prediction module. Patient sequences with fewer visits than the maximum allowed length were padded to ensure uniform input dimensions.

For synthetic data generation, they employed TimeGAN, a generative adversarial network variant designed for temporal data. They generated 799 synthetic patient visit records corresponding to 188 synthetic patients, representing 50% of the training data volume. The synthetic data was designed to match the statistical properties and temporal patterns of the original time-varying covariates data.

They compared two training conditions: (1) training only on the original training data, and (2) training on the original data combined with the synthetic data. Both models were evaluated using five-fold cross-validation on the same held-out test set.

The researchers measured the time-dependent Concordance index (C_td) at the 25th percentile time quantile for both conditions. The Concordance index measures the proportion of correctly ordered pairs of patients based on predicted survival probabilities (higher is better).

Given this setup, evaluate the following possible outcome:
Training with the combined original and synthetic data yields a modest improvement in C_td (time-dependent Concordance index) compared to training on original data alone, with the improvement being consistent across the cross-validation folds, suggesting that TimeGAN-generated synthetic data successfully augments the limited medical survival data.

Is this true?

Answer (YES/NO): YES